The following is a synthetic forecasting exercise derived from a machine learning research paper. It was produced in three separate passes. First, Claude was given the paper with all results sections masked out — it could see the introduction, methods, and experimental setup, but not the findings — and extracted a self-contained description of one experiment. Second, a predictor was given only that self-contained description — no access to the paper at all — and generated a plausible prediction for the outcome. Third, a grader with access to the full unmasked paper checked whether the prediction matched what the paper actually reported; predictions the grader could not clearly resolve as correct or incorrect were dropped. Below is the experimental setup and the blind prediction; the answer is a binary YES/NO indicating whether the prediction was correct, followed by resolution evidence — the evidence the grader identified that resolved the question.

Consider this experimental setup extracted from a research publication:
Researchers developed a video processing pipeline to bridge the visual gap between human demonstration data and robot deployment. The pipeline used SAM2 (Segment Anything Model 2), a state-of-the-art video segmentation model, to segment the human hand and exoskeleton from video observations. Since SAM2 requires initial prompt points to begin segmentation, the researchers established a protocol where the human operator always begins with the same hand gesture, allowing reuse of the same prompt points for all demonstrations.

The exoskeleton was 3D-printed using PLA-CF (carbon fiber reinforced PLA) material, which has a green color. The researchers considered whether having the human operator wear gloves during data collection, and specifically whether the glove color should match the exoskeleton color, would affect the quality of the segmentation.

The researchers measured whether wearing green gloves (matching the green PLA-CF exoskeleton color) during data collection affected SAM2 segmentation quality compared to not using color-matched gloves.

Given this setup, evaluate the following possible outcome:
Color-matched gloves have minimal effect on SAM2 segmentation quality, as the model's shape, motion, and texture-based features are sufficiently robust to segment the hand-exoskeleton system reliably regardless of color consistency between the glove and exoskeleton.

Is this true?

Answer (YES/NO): NO